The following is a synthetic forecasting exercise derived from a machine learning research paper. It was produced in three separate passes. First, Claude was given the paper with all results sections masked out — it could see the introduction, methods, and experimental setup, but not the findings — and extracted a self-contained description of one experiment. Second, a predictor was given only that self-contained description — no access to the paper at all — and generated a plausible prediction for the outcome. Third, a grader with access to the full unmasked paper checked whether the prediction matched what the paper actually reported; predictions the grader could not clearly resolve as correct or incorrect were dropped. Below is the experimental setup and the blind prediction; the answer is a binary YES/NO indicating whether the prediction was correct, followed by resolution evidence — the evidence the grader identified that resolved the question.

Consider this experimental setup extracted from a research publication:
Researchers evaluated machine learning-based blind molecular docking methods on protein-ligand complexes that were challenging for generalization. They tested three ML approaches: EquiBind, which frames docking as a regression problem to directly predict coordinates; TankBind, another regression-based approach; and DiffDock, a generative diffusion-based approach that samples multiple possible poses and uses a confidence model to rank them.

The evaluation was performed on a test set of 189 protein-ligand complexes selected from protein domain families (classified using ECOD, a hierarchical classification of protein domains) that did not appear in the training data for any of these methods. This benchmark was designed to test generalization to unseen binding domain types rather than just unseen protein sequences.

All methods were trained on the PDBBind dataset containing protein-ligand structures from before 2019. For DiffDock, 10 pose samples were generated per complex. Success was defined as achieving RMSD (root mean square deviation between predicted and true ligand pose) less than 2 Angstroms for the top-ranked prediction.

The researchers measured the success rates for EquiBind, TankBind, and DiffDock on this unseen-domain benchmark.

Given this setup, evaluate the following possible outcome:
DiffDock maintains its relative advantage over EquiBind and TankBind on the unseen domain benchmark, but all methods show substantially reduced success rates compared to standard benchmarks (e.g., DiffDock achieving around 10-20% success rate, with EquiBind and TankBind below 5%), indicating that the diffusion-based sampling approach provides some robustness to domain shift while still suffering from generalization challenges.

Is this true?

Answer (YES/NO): NO